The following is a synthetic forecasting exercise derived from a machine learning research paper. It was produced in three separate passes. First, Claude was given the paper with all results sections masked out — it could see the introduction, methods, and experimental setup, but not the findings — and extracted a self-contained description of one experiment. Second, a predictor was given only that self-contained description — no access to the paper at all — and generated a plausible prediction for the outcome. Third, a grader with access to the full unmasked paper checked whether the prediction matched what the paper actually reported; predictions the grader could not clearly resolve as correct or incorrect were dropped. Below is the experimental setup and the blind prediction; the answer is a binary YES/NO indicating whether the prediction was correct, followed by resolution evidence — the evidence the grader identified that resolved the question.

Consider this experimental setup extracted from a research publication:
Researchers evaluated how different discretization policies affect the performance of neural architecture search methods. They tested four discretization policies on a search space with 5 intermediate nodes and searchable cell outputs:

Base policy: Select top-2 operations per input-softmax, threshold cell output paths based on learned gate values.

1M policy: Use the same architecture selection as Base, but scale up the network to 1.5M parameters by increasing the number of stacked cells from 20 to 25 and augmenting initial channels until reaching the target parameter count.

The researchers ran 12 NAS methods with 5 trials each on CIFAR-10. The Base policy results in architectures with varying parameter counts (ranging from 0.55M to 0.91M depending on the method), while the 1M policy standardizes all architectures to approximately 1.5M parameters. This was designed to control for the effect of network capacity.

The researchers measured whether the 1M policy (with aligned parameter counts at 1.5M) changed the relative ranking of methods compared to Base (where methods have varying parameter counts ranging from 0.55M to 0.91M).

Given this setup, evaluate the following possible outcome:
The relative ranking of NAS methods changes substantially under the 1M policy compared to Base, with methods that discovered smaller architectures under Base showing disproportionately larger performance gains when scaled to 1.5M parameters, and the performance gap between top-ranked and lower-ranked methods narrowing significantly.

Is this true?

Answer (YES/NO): NO